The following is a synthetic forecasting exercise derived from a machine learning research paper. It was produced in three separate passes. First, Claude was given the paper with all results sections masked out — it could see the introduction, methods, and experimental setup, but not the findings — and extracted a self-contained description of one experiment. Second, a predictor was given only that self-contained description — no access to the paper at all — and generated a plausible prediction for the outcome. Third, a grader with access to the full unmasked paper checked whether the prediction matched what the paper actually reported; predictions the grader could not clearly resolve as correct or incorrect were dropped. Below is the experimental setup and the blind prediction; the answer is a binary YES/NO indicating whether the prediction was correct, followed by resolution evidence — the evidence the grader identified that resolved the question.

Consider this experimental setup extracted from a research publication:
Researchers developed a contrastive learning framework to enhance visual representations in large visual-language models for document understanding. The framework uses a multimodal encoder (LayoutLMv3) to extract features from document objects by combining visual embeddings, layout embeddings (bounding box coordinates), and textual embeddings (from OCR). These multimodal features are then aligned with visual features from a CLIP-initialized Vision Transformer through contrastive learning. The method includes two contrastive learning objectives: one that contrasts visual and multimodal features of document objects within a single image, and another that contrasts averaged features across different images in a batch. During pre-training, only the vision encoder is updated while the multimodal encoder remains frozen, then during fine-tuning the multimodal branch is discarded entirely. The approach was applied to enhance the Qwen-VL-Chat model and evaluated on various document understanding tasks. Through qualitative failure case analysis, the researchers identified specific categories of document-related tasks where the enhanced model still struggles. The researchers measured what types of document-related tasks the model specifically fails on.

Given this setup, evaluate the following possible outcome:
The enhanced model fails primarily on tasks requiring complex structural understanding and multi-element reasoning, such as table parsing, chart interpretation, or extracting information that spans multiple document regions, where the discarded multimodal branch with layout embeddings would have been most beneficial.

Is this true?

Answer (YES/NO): NO